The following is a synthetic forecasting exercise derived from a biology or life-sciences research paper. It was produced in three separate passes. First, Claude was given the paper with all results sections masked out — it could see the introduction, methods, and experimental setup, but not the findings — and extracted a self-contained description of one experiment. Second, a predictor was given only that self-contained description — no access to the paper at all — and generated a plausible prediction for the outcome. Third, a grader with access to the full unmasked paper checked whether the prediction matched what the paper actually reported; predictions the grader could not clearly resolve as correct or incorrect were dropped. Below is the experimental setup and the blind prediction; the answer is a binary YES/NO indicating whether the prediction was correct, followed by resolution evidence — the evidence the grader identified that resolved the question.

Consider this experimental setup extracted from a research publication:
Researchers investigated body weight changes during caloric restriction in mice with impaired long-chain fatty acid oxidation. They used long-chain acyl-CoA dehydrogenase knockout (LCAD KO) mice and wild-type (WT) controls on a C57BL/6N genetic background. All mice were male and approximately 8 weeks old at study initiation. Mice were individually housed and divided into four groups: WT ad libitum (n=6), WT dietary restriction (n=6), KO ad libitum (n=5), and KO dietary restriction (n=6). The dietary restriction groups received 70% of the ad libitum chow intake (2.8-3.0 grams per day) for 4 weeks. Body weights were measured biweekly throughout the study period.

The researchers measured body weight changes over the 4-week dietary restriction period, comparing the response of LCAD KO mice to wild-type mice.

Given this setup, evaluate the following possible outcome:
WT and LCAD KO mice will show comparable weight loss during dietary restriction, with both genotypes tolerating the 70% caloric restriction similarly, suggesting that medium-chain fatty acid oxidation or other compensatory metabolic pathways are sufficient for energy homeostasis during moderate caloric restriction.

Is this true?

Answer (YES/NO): YES